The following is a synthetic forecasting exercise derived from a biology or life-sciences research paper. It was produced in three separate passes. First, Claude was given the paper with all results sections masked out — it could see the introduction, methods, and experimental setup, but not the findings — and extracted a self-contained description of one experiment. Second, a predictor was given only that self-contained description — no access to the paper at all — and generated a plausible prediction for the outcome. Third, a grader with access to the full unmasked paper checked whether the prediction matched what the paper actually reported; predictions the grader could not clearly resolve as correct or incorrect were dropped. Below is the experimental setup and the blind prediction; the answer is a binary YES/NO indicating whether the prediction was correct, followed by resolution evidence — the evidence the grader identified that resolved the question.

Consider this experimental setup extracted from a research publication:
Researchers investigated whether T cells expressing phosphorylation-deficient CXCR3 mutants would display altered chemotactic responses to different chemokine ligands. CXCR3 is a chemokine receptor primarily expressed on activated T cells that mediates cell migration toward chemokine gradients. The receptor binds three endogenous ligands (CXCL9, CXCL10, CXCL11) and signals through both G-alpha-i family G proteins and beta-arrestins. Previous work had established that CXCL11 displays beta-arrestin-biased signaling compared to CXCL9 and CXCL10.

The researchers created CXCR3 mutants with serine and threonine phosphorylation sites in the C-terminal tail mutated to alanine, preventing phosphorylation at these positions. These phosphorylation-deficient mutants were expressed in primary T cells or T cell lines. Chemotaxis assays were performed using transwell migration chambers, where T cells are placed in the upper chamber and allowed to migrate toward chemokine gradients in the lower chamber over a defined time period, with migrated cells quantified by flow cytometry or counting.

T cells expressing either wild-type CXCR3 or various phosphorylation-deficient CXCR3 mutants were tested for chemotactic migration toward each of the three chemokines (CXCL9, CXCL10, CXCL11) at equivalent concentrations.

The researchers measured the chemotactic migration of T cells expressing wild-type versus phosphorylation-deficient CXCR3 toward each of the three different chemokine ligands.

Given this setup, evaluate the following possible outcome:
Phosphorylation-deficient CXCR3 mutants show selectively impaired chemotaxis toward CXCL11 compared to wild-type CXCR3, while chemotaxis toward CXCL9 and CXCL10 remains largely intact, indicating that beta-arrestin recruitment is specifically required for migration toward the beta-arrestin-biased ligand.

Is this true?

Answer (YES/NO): NO